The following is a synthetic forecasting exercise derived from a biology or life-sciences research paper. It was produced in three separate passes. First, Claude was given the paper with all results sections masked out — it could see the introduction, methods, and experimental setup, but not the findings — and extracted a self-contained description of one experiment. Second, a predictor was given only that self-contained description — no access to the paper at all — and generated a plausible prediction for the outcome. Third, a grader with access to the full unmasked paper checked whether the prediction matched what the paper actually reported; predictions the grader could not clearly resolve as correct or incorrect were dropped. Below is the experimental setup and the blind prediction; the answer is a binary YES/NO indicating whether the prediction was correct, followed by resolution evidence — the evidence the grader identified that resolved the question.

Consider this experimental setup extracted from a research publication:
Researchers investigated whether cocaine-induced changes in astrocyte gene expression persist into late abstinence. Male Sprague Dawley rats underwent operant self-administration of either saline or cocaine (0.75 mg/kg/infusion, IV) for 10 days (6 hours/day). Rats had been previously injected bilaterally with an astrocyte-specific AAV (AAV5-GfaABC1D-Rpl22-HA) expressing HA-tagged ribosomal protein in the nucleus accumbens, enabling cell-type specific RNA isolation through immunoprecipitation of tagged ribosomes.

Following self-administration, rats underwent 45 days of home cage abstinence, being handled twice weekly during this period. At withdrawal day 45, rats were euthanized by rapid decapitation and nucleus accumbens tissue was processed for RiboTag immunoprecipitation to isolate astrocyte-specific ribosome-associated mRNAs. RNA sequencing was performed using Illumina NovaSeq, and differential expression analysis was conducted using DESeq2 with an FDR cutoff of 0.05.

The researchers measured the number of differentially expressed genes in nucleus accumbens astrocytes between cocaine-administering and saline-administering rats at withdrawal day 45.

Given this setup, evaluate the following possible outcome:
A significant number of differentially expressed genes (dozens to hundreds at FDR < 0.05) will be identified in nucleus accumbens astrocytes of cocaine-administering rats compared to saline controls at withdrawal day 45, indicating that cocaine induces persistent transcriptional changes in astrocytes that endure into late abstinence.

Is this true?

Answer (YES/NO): NO